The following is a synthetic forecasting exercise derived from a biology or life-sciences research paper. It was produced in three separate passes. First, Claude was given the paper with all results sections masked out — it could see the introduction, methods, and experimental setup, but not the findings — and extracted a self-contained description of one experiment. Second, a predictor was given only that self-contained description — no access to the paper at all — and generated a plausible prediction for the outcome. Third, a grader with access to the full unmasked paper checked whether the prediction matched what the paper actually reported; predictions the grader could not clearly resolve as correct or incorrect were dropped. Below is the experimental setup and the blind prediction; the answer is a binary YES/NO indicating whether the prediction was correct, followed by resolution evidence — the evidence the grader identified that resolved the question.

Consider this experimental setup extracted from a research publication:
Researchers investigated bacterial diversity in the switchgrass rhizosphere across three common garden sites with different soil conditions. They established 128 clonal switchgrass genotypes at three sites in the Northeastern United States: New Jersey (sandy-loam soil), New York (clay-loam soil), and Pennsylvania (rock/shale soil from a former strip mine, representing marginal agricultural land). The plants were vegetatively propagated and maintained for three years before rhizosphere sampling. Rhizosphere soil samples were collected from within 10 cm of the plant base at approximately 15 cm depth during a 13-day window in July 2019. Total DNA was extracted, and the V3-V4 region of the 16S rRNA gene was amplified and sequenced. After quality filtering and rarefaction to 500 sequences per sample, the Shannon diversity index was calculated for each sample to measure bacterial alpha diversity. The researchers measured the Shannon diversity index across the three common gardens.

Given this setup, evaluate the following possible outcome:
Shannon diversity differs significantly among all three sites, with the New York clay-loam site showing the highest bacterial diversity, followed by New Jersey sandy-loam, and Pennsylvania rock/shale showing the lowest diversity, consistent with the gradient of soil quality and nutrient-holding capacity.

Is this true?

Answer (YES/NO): NO